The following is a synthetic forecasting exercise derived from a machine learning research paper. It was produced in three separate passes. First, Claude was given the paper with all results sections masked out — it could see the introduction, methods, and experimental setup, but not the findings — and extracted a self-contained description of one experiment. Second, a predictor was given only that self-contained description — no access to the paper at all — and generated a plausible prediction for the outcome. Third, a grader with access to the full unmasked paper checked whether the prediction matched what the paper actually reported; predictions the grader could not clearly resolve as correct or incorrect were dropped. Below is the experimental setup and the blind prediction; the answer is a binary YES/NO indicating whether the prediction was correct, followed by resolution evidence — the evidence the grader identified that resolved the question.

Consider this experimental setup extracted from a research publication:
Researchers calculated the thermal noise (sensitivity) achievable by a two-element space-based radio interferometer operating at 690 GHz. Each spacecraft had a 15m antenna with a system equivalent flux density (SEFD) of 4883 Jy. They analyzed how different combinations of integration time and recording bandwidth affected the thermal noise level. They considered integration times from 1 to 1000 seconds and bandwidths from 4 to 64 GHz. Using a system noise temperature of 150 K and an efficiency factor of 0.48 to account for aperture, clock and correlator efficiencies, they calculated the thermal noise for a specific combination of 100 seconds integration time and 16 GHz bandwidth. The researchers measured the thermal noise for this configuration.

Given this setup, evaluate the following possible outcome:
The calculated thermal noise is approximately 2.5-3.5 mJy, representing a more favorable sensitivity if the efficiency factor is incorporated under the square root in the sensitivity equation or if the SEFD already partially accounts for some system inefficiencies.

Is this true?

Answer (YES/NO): YES